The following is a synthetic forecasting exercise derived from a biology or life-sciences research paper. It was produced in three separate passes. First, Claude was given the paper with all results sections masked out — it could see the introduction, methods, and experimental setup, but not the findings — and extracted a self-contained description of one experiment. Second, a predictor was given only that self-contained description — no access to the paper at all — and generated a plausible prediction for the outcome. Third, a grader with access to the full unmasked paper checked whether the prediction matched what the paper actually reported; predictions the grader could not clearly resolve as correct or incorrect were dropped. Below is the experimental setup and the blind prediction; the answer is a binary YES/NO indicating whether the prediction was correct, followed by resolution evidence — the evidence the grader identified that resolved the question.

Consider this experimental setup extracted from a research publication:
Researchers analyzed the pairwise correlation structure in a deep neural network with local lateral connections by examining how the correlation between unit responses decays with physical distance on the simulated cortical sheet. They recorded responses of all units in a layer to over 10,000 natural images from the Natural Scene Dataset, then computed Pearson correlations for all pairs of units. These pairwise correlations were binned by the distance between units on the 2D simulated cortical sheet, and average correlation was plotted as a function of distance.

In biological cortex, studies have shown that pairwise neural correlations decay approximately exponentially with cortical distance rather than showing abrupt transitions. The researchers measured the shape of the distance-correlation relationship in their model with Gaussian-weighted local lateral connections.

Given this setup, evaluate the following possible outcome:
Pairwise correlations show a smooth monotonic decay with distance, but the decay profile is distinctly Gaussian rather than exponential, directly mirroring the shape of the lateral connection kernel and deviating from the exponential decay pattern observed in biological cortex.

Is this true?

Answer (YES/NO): NO